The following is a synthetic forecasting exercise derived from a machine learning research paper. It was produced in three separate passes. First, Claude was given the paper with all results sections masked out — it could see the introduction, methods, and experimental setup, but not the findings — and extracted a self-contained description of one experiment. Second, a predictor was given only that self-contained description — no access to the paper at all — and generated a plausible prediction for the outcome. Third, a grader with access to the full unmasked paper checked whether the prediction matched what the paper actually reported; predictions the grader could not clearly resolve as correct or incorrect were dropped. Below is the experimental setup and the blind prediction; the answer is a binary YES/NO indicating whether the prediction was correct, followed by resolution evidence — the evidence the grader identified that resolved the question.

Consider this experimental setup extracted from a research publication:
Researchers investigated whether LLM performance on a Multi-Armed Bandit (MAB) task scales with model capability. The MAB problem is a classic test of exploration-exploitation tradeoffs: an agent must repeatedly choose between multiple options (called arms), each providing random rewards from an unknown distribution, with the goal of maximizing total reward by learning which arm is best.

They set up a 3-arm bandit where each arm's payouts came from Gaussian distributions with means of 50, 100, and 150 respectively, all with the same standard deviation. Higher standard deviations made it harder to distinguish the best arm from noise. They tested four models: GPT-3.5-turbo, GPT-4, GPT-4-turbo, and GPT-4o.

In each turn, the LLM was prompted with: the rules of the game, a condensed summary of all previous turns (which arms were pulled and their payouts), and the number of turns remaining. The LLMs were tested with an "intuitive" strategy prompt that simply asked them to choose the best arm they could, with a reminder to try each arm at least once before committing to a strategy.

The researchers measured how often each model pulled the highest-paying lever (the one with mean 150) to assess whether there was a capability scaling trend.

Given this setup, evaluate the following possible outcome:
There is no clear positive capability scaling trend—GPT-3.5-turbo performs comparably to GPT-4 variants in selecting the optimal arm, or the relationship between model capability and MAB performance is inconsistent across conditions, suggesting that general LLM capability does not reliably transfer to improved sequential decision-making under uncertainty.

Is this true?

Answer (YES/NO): NO